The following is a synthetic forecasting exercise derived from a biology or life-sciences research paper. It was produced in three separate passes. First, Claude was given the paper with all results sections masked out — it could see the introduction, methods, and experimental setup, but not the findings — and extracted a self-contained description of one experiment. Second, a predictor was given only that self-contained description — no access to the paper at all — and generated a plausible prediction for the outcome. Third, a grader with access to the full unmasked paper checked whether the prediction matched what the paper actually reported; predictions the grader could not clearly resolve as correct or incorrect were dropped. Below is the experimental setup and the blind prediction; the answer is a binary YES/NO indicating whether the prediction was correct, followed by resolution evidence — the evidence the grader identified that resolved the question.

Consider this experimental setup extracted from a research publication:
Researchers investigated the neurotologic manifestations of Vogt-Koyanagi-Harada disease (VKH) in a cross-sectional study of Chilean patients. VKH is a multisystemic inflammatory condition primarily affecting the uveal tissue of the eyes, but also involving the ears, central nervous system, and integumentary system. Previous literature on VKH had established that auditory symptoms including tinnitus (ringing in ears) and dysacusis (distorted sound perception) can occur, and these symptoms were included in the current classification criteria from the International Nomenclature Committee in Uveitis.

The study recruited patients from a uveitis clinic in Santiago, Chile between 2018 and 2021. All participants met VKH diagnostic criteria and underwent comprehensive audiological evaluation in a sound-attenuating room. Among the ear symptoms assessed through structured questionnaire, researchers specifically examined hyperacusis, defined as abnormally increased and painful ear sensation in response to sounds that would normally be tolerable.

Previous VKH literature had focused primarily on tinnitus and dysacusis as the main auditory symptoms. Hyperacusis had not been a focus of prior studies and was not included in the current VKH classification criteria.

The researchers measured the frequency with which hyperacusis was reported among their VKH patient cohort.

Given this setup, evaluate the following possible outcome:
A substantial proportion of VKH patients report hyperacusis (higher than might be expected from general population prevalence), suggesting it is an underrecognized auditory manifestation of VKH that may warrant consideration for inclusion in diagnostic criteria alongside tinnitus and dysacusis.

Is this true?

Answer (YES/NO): YES